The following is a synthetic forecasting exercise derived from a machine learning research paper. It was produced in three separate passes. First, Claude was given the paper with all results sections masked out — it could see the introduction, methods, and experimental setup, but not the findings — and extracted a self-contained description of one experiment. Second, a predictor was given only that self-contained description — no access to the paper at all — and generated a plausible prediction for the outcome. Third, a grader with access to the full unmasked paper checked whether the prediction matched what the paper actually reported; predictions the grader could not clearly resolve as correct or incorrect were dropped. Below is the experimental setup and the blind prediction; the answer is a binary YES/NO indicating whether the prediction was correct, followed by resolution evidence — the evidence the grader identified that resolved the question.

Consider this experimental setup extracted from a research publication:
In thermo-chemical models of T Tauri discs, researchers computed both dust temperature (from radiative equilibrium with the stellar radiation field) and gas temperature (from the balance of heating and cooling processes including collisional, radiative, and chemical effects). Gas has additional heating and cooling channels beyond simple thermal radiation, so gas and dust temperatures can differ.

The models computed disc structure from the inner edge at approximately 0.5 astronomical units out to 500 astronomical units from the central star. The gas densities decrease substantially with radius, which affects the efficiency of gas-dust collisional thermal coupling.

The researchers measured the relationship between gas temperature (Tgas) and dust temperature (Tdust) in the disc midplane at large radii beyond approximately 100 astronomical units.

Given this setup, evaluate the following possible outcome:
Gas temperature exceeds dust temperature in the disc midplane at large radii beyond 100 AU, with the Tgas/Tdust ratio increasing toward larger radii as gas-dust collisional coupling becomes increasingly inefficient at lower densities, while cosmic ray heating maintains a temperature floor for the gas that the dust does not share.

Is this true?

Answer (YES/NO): YES